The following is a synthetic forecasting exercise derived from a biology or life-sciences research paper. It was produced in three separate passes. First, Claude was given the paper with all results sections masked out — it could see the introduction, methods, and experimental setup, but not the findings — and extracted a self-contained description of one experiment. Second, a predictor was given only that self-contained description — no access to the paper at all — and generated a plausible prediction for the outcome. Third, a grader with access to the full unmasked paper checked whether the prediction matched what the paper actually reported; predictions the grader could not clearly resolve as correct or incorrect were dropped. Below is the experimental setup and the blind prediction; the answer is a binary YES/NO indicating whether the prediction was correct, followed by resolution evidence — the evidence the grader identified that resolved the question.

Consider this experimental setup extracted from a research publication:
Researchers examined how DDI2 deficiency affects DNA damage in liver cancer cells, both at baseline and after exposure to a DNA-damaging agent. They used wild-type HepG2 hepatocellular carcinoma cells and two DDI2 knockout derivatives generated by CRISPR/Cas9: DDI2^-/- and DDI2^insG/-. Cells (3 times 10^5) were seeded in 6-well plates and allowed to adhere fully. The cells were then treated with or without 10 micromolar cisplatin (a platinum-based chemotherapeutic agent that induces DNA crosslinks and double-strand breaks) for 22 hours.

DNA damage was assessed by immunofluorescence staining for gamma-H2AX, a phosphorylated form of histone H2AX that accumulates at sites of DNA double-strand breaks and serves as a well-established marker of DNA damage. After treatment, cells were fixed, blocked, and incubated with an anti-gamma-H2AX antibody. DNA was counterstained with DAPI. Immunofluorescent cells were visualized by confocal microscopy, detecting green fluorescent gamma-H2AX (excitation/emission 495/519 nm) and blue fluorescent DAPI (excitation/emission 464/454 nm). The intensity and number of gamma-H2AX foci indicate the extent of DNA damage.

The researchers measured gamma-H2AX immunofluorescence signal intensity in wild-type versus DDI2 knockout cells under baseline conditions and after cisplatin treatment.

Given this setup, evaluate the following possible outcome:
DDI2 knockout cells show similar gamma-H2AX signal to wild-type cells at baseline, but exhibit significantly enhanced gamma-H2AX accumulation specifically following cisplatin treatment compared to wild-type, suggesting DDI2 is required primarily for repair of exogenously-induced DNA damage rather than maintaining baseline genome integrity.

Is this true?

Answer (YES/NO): NO